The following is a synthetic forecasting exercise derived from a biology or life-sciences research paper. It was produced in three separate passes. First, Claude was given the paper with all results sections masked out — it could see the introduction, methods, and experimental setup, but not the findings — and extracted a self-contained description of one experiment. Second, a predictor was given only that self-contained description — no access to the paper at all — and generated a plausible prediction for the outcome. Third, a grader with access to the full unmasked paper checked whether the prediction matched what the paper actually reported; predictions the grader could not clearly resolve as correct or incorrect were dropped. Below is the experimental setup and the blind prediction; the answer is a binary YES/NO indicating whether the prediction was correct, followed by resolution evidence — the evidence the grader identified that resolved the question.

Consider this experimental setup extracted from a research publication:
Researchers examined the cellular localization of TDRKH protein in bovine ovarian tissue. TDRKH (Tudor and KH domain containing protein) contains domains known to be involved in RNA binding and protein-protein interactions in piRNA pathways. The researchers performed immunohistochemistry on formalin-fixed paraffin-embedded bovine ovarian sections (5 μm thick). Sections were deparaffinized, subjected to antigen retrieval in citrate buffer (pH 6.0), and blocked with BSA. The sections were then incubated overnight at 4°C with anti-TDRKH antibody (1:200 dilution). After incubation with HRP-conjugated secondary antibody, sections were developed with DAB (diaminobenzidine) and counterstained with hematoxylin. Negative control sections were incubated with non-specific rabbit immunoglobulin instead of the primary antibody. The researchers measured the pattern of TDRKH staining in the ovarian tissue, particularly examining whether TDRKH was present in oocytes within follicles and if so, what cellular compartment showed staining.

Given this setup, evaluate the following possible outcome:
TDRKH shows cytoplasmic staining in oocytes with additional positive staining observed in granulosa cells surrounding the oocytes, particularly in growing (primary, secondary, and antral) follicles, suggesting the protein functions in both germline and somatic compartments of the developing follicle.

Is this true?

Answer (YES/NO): NO